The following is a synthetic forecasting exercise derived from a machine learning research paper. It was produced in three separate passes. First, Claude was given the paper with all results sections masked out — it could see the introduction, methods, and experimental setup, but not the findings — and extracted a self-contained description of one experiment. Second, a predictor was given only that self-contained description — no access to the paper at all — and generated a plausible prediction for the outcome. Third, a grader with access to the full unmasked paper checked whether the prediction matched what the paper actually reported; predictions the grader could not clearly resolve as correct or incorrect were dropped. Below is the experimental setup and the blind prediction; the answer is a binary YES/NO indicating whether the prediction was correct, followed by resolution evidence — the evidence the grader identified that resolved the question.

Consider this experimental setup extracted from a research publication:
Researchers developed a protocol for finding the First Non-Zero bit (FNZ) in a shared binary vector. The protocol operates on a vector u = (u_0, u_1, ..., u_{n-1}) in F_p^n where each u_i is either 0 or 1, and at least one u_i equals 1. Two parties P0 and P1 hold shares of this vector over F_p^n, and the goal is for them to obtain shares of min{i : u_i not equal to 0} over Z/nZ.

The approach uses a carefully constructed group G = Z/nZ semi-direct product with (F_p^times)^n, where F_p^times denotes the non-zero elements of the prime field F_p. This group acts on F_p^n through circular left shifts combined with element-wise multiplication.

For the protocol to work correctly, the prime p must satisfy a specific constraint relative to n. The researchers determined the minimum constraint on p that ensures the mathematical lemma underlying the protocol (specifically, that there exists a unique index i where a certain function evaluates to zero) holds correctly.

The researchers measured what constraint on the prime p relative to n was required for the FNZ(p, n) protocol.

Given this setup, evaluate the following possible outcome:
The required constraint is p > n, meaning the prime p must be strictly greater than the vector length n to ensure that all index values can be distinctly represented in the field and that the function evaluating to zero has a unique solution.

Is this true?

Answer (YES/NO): NO